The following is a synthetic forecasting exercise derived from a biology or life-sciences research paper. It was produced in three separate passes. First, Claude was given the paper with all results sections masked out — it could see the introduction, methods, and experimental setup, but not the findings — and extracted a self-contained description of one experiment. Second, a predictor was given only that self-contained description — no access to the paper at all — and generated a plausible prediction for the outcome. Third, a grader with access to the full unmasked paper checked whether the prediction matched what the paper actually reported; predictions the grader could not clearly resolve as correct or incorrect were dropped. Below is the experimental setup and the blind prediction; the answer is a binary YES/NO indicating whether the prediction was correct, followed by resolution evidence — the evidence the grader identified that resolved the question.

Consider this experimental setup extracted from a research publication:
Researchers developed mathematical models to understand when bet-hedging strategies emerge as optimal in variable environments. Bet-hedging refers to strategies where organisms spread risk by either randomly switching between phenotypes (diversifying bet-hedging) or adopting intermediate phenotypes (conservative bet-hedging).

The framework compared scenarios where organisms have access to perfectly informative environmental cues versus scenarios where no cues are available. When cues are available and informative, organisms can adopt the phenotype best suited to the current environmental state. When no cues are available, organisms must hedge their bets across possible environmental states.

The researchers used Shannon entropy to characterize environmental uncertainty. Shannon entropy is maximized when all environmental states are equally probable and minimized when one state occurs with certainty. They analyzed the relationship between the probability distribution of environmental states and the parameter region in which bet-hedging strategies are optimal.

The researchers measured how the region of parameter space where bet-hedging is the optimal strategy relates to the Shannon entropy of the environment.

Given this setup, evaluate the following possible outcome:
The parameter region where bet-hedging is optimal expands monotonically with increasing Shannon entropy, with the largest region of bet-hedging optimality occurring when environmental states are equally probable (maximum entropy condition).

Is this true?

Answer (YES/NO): NO